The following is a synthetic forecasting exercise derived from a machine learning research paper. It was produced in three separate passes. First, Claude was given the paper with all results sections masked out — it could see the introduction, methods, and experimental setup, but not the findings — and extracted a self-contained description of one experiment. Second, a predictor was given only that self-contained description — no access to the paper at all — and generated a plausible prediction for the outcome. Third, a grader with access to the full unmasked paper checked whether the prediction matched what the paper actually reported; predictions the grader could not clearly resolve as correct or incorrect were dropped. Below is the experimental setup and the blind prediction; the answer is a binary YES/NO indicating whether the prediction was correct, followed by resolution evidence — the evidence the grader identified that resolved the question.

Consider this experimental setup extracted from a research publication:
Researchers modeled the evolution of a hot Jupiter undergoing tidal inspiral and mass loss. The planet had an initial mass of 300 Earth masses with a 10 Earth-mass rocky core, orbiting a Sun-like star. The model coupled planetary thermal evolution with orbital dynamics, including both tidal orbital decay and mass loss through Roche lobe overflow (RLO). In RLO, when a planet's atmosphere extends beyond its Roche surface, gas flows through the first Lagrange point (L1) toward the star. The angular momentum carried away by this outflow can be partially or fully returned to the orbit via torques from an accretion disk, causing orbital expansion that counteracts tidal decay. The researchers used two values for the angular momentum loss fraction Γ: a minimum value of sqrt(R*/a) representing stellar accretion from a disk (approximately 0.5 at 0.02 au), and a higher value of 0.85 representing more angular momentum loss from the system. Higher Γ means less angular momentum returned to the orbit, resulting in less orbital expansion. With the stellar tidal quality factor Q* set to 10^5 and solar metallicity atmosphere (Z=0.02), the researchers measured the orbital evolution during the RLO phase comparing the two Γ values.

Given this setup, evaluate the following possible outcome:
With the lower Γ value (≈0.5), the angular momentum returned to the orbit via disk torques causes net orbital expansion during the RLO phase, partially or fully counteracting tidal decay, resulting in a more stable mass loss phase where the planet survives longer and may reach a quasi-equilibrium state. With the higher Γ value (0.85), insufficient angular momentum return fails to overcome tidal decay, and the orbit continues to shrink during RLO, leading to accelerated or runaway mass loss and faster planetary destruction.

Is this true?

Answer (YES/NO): NO